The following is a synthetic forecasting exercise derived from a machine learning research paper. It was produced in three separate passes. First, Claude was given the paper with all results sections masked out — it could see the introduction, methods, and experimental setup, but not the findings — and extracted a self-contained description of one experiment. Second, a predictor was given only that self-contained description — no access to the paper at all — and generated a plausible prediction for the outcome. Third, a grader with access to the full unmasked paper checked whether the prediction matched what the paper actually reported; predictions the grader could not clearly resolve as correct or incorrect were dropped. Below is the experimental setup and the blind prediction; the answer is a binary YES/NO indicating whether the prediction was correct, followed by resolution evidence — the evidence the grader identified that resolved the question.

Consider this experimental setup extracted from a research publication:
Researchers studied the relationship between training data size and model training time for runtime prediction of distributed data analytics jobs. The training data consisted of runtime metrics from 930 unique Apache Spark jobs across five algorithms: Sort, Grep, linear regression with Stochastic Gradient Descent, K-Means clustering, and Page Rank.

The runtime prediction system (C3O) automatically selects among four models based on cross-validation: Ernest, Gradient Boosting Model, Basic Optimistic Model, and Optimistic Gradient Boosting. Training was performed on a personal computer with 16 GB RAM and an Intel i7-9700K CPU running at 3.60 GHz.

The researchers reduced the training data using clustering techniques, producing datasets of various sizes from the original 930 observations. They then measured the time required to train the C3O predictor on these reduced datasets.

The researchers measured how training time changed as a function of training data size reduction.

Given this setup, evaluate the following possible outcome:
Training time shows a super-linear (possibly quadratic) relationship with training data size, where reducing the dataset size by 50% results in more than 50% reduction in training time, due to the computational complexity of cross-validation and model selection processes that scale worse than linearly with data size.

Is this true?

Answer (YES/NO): NO